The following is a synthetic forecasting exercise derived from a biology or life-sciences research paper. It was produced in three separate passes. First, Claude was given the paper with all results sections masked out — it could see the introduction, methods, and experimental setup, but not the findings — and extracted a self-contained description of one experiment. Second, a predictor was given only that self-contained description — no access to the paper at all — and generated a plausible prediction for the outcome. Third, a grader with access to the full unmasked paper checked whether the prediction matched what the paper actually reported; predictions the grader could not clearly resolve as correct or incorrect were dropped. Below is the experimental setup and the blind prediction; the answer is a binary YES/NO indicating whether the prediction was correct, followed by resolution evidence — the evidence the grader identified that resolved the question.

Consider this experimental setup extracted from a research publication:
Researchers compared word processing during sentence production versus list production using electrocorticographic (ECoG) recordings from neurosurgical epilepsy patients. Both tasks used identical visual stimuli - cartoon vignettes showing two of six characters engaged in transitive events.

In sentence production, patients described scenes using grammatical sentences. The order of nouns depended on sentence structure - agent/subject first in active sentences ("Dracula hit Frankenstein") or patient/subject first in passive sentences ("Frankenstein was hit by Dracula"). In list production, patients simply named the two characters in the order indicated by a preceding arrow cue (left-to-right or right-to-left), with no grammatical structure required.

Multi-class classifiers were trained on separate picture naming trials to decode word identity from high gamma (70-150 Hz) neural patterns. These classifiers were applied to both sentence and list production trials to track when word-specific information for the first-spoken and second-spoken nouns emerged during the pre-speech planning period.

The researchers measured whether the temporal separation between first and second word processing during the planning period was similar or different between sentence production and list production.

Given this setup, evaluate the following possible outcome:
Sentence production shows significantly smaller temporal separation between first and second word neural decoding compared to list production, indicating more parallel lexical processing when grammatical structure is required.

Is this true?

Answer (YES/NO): NO